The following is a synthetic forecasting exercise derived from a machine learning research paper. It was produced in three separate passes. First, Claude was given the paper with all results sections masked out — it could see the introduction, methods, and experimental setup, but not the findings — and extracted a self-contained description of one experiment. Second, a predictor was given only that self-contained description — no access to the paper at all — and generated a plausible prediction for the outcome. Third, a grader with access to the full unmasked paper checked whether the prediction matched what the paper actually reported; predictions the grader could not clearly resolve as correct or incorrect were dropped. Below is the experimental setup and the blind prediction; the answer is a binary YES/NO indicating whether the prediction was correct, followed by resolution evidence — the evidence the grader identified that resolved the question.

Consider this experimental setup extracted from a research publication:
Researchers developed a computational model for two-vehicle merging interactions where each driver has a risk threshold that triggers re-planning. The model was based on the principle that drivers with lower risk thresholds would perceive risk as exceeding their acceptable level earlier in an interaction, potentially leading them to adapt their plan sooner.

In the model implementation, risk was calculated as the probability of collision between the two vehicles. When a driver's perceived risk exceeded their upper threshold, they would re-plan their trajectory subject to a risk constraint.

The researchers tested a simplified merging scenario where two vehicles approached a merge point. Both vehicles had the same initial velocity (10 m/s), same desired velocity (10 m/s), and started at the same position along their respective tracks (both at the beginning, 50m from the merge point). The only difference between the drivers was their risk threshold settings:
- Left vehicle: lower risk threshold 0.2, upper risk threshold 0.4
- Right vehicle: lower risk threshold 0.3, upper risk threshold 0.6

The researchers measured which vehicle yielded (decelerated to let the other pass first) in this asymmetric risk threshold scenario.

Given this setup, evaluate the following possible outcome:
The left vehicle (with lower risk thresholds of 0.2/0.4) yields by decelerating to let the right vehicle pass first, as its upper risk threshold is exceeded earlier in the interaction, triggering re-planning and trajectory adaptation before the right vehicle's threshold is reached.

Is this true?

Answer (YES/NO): YES